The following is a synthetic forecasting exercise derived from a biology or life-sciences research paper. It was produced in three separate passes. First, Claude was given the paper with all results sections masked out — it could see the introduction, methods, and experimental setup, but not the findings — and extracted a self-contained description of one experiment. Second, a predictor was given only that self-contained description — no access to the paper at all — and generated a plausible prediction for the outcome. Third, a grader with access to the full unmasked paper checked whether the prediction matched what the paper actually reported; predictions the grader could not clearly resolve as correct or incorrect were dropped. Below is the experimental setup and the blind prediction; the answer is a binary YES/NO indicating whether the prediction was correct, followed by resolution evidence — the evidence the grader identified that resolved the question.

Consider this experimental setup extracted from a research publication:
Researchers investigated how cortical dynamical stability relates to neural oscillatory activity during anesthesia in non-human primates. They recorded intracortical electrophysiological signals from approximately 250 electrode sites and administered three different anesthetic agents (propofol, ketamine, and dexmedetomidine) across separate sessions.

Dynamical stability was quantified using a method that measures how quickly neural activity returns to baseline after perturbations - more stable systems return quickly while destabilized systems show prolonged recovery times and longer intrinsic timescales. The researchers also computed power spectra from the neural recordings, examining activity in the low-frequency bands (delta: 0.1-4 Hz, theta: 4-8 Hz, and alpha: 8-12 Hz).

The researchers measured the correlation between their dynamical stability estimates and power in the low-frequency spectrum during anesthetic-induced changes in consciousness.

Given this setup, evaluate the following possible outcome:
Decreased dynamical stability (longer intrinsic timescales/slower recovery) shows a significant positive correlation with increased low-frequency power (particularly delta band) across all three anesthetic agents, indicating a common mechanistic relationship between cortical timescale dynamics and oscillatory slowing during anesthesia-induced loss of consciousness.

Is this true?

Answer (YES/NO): YES